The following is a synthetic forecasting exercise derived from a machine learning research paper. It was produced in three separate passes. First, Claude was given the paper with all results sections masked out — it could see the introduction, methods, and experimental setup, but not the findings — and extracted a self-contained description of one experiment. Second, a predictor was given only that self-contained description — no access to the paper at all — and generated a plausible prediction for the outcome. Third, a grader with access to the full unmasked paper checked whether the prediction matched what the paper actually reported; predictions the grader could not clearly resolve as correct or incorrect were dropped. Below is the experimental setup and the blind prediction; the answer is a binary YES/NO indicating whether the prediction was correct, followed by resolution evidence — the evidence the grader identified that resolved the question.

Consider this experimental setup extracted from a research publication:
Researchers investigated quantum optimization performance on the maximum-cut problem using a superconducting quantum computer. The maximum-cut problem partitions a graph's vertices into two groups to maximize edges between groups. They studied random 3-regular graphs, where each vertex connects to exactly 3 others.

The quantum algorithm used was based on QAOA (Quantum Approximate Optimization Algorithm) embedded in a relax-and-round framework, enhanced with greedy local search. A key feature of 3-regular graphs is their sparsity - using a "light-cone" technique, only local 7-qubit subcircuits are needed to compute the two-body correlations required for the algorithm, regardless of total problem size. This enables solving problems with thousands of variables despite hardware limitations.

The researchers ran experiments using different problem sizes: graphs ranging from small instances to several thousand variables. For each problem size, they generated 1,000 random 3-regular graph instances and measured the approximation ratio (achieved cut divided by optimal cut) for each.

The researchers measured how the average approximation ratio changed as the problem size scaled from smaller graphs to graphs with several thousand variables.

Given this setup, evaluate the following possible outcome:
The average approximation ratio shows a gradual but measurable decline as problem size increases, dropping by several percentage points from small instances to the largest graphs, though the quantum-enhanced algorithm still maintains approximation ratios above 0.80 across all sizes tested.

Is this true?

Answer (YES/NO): NO